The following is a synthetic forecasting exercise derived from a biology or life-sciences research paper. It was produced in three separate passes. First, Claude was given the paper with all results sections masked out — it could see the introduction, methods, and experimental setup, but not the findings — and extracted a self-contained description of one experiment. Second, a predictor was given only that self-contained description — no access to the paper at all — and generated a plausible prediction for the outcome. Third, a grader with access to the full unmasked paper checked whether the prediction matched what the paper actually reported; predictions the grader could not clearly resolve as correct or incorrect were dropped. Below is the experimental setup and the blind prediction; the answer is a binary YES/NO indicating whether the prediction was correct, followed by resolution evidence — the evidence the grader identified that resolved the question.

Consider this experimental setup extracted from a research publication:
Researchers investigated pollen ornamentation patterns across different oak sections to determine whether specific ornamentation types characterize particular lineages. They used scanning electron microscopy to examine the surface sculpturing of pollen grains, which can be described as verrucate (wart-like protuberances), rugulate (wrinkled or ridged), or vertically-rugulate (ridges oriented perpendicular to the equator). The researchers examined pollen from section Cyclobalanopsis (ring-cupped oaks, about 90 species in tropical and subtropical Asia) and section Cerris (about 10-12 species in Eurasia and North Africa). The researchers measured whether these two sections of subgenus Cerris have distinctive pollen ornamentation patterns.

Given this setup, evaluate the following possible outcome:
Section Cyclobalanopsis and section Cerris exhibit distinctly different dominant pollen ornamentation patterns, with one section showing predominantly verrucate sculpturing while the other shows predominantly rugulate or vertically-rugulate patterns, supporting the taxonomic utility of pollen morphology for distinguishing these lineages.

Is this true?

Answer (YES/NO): YES